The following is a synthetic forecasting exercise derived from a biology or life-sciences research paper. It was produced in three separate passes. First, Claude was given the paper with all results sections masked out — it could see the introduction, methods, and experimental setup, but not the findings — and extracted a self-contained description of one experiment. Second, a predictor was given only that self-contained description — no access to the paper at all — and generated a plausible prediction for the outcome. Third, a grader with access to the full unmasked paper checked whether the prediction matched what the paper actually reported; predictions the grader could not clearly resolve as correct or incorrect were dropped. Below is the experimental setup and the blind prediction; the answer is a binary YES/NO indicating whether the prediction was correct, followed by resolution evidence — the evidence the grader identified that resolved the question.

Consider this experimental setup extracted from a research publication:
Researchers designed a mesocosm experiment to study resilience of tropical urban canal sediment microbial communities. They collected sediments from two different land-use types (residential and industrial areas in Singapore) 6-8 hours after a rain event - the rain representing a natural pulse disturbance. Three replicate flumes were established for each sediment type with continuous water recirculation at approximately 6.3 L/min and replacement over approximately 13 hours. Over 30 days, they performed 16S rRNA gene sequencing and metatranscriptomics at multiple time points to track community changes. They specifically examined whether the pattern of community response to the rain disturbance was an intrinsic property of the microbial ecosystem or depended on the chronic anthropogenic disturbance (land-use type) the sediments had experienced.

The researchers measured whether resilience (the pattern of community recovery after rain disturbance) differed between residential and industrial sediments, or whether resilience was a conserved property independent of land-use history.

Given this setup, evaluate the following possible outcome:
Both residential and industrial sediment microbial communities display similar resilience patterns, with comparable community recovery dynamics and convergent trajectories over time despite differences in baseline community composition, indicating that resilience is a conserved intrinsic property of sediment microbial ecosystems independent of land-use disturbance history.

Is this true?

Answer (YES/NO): YES